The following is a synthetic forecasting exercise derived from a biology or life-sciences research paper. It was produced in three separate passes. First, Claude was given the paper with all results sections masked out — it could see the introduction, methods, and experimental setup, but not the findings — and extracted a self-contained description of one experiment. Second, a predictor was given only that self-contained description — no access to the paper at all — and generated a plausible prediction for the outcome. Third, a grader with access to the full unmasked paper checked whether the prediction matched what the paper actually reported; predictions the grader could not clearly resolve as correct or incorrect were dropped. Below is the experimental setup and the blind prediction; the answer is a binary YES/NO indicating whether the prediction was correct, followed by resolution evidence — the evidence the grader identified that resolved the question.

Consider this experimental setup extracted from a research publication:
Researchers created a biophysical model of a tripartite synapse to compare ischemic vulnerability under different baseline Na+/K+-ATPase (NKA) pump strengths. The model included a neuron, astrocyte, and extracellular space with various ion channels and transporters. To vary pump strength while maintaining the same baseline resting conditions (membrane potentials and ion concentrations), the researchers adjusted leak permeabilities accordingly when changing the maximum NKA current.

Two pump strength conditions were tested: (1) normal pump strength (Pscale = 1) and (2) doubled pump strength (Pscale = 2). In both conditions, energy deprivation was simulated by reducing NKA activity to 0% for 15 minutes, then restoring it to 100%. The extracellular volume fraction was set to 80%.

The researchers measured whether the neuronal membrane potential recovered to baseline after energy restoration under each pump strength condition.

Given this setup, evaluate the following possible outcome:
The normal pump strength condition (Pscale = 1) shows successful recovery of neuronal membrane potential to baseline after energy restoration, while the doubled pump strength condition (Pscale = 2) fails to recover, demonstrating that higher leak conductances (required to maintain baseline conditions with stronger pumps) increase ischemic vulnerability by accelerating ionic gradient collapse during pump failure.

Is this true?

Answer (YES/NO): NO